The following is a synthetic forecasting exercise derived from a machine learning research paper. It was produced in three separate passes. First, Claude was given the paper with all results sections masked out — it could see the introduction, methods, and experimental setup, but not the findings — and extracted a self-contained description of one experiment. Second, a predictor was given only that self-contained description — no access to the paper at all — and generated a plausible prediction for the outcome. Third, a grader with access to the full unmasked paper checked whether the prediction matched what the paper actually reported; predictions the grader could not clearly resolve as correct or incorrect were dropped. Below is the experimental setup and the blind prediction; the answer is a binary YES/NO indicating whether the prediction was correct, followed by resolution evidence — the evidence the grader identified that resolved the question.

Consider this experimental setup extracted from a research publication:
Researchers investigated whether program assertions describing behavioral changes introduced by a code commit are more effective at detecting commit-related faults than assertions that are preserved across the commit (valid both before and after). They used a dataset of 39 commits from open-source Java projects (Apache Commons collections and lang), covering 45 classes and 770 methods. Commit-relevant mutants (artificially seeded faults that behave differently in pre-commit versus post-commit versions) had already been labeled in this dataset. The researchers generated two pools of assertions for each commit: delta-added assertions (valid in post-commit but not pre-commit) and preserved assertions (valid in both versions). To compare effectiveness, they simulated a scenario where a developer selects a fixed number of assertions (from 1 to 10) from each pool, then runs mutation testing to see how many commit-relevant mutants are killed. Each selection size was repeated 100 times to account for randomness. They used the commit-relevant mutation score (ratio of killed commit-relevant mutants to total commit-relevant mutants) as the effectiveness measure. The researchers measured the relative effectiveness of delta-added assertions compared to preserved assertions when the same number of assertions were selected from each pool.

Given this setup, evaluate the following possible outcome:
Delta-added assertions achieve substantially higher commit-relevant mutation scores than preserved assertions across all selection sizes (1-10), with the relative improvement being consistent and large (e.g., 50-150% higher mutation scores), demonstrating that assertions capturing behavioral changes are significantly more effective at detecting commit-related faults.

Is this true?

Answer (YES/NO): NO